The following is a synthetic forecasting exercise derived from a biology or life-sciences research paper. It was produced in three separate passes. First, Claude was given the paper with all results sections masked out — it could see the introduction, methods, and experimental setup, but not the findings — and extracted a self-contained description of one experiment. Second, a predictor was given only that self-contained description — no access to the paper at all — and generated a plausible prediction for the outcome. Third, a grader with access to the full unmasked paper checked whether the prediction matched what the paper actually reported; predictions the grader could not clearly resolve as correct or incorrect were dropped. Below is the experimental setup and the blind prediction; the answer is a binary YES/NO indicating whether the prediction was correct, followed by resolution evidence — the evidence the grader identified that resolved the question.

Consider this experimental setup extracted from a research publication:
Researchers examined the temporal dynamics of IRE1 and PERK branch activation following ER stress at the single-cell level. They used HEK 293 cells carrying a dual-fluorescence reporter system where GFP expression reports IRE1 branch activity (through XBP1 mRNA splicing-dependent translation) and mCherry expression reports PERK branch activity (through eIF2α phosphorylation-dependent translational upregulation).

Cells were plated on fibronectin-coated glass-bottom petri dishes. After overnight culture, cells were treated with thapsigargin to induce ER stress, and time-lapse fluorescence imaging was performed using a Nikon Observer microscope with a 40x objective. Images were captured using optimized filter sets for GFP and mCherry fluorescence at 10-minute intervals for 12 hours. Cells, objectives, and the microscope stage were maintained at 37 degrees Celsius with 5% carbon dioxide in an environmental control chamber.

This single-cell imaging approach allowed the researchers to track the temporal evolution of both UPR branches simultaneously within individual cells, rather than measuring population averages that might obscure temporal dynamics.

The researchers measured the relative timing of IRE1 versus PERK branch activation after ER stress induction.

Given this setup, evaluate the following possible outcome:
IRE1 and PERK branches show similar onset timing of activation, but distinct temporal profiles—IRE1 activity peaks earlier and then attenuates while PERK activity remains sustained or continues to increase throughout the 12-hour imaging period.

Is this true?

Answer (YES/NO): NO